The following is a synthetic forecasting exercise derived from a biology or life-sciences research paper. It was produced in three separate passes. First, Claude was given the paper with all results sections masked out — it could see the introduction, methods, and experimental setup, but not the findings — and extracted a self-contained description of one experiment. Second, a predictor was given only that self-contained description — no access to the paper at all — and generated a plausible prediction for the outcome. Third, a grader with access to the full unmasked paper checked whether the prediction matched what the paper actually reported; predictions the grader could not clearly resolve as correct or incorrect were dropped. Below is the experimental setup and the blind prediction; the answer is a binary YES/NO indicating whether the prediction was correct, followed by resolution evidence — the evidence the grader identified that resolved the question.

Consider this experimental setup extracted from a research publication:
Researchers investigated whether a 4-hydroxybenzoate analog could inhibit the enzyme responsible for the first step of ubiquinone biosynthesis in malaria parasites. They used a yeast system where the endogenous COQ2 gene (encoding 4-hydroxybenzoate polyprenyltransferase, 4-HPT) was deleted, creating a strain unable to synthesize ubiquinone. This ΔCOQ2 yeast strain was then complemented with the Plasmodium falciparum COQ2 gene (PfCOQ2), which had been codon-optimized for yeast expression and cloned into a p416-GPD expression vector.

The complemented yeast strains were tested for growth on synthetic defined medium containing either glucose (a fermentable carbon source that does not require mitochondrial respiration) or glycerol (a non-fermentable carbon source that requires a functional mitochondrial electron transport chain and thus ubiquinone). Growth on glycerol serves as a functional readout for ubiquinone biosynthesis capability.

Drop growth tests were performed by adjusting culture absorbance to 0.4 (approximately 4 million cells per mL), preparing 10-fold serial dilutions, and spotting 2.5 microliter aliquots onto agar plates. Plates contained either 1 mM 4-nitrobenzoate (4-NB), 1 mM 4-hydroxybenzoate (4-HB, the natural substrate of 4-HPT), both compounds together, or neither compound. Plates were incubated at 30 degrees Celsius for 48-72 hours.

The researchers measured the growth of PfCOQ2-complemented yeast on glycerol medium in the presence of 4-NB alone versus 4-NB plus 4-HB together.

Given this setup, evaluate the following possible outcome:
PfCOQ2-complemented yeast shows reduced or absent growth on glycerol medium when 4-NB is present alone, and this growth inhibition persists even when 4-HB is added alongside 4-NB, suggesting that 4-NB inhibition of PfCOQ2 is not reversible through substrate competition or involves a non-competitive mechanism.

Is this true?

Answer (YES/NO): NO